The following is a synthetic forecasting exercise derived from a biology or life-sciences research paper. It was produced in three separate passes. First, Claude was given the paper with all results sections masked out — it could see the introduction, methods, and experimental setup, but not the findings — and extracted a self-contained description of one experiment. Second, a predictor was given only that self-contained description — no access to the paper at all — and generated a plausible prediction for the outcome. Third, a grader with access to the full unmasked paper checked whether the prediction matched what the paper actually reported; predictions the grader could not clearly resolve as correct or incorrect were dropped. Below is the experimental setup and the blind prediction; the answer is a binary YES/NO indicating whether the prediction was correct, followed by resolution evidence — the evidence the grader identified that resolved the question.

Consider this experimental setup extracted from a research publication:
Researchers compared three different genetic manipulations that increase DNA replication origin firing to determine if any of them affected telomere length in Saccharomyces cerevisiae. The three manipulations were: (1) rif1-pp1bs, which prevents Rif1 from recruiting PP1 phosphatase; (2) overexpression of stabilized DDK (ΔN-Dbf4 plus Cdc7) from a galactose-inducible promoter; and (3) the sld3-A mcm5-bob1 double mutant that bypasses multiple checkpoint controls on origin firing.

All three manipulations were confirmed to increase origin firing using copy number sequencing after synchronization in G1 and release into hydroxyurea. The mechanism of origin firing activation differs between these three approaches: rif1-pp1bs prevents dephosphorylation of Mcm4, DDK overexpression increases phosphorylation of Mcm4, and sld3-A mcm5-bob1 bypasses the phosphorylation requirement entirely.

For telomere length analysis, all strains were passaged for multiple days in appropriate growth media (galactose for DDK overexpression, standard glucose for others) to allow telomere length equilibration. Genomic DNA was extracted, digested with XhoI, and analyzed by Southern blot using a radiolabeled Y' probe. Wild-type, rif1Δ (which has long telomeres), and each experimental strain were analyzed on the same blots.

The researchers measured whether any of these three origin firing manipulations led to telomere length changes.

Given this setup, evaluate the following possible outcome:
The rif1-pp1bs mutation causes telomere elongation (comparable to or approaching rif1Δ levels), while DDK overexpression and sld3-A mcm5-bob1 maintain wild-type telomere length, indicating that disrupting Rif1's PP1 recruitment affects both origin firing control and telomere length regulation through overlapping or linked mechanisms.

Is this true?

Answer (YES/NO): NO